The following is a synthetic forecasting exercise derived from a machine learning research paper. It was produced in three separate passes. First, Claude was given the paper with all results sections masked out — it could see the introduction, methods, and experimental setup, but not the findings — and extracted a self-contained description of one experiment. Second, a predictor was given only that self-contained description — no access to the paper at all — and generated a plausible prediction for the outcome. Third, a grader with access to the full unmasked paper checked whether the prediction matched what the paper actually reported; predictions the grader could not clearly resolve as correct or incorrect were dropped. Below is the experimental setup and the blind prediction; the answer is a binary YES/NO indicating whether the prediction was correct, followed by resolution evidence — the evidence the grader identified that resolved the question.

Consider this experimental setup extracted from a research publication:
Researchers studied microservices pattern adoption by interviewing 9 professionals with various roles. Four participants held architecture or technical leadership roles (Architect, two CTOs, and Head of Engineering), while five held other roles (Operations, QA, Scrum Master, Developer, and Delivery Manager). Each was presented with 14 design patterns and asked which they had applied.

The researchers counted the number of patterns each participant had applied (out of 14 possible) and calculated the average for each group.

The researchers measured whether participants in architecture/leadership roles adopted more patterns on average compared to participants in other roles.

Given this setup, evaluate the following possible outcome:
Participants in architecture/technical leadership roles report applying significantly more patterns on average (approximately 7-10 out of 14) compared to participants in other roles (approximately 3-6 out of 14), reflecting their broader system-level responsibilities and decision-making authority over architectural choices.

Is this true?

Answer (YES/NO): NO